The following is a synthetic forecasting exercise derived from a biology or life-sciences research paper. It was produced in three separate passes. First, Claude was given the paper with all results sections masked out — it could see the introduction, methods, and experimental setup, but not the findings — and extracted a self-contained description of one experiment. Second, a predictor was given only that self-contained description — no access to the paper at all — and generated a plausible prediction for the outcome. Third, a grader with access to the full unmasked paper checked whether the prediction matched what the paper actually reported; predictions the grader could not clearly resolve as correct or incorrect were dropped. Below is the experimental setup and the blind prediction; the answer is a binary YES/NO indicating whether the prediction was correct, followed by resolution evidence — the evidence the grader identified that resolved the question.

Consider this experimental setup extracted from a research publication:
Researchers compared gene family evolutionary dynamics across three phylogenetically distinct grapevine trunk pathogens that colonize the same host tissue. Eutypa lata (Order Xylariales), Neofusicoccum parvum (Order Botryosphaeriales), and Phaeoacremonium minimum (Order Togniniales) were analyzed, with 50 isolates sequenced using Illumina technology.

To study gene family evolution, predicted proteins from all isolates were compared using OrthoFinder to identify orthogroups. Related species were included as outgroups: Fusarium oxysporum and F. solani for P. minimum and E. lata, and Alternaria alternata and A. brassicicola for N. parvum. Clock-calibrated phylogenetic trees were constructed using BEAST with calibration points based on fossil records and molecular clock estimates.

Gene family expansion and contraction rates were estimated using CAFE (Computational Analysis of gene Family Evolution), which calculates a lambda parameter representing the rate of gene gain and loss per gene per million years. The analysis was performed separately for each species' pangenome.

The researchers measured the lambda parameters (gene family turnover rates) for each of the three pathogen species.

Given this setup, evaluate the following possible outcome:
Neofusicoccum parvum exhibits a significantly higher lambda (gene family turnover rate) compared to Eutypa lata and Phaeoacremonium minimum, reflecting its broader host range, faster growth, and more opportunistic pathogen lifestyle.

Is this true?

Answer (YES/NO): NO